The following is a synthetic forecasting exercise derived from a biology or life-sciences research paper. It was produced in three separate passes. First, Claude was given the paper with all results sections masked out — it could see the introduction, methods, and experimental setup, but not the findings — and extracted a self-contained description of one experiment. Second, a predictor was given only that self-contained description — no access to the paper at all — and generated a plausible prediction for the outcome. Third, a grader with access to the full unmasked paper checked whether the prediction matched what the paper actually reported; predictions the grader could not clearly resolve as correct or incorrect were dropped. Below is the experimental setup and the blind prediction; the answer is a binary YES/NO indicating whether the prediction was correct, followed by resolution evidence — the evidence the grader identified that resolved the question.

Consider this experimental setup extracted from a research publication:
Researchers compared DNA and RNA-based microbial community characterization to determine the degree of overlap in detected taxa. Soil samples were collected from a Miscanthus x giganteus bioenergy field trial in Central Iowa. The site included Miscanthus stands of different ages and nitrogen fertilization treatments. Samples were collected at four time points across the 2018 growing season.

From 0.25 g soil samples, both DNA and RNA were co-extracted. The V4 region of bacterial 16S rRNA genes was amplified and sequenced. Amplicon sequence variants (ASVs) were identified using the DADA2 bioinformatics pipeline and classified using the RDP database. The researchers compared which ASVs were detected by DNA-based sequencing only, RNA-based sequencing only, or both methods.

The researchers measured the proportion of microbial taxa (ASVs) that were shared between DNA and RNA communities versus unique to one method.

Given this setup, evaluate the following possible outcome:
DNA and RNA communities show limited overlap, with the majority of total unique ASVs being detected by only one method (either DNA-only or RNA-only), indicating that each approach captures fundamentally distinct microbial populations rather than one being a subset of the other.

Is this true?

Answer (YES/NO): NO